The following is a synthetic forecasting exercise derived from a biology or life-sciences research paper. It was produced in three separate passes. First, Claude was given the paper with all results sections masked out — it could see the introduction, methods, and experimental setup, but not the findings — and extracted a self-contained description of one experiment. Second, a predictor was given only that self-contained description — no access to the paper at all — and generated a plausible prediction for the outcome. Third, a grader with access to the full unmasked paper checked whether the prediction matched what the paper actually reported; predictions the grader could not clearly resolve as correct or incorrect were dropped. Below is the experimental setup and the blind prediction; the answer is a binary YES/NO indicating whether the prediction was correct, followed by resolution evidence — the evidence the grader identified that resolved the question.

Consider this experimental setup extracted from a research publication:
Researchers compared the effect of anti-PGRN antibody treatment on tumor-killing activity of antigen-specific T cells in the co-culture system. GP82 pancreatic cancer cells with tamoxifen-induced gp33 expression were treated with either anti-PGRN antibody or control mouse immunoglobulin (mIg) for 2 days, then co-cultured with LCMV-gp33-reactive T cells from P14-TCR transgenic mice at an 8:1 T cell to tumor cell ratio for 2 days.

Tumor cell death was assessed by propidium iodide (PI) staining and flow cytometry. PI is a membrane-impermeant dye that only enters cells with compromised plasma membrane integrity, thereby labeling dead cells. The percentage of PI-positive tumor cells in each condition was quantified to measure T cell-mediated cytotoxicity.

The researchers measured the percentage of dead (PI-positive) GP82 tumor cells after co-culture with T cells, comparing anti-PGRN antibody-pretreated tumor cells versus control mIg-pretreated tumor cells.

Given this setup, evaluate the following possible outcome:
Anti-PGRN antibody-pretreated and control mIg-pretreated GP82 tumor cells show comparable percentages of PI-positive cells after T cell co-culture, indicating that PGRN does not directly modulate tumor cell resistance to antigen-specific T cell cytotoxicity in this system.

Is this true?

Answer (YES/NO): NO